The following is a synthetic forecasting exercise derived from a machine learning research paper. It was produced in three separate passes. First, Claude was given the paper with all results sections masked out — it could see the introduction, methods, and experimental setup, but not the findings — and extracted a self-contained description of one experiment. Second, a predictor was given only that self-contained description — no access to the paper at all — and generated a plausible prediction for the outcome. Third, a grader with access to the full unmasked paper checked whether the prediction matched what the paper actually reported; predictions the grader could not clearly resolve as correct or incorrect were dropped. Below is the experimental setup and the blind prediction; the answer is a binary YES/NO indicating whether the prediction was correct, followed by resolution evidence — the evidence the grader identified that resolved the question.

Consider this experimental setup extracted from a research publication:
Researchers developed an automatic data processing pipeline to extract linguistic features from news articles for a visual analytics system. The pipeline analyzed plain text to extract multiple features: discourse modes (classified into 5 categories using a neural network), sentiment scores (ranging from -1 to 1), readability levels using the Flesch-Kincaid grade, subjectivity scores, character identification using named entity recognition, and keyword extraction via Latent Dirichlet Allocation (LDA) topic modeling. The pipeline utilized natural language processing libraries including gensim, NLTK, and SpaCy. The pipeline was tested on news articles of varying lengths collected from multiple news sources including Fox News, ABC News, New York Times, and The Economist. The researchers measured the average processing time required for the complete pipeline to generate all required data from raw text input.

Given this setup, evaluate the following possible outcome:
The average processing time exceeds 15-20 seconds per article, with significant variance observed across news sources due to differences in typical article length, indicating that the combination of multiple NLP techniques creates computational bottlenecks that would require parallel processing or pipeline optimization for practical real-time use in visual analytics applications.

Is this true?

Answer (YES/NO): NO